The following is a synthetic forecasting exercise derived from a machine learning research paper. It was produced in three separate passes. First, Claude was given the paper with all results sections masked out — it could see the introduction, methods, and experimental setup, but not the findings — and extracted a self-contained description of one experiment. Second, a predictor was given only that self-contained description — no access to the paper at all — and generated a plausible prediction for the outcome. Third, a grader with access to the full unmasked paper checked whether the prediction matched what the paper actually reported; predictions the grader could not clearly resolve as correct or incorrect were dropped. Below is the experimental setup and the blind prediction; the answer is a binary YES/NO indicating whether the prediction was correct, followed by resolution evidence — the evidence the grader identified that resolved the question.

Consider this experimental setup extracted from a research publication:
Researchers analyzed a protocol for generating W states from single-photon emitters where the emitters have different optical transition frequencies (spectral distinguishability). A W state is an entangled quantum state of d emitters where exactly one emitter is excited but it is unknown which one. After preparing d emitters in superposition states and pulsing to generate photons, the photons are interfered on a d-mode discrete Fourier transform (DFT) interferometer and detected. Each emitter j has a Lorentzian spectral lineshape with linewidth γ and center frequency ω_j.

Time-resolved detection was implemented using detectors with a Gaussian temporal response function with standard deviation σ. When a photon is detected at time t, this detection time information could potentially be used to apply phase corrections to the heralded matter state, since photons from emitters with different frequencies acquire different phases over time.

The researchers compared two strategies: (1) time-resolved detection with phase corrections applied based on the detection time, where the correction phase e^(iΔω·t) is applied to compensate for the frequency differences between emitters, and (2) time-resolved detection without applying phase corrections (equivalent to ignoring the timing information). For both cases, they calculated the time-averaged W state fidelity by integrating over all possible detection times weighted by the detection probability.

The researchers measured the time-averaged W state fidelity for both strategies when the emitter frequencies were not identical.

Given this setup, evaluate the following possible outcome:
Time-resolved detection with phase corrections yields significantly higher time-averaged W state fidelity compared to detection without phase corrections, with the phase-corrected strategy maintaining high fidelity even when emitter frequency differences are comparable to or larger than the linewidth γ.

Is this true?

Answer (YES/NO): YES